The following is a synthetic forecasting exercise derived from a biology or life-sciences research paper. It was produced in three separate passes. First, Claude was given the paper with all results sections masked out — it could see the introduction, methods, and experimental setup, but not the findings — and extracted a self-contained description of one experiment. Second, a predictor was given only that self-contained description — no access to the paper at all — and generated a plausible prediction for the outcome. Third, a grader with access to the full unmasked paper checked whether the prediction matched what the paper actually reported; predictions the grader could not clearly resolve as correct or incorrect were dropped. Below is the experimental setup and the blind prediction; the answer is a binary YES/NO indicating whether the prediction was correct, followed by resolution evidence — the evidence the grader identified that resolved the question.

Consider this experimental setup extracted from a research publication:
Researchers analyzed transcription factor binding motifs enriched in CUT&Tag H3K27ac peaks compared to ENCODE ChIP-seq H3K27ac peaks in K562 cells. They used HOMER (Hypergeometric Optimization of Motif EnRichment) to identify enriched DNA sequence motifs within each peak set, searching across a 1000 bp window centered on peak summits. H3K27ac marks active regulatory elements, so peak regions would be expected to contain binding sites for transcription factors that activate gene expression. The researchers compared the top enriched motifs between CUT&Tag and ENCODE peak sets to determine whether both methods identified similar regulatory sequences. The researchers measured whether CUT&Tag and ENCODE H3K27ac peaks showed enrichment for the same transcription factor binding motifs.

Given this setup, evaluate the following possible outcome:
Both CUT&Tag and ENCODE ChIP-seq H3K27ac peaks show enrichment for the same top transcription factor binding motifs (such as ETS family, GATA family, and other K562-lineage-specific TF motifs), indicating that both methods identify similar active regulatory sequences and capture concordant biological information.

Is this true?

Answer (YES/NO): YES